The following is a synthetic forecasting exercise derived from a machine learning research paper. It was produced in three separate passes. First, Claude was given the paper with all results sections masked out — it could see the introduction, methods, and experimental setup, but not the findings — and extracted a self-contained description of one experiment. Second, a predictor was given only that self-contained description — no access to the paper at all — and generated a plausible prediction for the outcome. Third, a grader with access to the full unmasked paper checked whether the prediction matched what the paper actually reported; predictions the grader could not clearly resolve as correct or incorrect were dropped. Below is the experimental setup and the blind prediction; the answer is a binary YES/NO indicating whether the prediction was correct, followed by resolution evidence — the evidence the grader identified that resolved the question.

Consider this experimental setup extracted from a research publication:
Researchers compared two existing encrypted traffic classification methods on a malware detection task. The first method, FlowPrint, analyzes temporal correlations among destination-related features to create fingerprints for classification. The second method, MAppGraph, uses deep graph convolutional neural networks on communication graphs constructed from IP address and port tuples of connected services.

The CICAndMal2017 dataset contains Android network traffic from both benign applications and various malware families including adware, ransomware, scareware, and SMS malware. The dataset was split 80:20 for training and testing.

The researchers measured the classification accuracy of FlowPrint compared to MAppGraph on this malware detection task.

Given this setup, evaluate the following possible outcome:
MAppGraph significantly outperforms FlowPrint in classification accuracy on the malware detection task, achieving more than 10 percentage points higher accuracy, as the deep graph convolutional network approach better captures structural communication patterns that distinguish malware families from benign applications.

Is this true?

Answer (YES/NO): NO